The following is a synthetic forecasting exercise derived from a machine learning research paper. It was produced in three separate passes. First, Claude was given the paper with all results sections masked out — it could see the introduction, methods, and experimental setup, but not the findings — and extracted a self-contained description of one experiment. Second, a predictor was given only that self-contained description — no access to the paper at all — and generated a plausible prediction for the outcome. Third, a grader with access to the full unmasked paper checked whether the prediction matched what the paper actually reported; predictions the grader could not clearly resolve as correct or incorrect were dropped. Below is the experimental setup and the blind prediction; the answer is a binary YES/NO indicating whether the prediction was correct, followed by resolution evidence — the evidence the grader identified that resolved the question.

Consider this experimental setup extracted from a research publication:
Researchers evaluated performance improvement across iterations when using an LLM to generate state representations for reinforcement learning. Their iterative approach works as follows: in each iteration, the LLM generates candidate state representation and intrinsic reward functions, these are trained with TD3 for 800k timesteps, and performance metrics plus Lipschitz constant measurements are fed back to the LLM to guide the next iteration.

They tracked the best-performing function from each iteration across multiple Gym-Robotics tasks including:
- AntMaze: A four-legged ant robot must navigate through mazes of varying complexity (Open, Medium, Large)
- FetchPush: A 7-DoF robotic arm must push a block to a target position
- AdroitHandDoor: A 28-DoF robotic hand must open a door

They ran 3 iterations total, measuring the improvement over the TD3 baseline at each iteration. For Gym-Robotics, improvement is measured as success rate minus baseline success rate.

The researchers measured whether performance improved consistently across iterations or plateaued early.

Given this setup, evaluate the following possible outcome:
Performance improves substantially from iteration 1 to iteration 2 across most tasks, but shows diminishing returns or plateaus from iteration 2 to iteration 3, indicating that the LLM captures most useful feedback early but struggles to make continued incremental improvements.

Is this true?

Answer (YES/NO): NO